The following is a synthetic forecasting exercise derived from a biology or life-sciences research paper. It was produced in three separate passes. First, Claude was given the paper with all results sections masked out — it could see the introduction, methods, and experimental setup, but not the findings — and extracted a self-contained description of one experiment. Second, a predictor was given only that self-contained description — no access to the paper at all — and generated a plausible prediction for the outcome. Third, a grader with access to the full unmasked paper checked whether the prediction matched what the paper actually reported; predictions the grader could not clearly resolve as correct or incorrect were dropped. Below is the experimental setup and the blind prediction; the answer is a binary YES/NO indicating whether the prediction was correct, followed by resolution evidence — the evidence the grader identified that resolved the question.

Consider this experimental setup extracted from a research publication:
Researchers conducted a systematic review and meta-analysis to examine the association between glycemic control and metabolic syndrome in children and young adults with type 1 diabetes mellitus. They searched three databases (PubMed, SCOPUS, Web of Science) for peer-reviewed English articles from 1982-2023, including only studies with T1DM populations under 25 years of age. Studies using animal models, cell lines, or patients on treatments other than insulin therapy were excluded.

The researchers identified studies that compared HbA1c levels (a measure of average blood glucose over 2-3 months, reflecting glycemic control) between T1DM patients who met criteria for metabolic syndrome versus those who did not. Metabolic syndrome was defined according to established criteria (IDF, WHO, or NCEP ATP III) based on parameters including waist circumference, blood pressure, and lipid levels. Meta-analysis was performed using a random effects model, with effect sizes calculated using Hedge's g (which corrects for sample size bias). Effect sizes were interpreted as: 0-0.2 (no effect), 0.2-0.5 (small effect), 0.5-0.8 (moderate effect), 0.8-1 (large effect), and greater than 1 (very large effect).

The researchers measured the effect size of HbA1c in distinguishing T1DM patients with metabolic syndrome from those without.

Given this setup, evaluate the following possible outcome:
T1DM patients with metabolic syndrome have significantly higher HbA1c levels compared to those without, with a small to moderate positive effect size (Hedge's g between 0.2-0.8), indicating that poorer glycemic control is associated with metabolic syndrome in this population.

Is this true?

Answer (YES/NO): NO